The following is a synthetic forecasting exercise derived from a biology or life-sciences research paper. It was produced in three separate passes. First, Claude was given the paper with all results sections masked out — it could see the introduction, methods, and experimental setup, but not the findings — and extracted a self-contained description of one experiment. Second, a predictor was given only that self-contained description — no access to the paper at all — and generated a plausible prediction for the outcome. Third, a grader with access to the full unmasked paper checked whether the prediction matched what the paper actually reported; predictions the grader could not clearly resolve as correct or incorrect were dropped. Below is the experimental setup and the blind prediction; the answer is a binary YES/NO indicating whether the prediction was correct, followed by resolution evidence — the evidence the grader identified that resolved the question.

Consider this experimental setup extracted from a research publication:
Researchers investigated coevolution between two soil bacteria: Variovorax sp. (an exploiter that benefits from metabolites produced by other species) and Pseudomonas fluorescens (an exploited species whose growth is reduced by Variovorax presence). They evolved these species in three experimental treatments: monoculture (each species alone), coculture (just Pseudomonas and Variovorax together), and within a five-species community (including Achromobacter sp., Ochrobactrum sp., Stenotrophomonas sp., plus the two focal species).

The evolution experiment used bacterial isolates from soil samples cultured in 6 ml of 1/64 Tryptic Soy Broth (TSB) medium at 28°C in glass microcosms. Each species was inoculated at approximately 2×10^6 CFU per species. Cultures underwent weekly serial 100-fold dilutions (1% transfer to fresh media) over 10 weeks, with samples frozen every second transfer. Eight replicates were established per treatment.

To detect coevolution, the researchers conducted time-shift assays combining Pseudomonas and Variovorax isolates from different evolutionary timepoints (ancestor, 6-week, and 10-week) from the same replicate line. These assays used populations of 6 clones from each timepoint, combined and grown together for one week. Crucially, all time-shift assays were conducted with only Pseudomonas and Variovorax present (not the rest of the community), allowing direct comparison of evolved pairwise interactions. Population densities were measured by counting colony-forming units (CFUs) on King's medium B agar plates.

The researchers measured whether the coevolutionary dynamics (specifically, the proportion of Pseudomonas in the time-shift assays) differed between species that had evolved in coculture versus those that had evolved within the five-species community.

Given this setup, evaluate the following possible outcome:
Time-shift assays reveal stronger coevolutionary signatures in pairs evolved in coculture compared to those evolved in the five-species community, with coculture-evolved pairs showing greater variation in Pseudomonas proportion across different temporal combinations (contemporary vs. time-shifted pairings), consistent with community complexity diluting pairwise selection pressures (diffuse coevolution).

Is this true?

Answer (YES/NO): NO